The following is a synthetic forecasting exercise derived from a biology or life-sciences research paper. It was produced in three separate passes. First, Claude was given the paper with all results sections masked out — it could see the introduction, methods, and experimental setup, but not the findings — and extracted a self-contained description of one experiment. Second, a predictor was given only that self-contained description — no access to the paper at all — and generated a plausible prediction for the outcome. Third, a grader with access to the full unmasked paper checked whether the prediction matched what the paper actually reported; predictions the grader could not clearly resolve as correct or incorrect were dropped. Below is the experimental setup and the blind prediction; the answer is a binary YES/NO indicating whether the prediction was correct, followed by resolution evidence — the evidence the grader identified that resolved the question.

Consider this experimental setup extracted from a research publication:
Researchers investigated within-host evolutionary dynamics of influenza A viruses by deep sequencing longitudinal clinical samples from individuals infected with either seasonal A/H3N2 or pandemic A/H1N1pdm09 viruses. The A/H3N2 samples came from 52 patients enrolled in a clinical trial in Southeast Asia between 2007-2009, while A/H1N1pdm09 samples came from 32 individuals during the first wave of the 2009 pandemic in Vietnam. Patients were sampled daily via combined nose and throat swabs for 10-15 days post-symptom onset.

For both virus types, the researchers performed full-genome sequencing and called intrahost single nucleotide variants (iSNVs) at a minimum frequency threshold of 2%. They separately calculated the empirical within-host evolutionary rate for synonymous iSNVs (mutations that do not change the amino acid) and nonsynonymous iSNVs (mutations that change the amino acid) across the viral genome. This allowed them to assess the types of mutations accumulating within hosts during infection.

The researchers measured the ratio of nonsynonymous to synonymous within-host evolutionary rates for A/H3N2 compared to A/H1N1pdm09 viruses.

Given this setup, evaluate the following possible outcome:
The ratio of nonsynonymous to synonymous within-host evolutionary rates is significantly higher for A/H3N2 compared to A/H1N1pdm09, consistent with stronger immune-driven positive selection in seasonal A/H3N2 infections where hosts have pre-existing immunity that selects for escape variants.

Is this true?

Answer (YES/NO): NO